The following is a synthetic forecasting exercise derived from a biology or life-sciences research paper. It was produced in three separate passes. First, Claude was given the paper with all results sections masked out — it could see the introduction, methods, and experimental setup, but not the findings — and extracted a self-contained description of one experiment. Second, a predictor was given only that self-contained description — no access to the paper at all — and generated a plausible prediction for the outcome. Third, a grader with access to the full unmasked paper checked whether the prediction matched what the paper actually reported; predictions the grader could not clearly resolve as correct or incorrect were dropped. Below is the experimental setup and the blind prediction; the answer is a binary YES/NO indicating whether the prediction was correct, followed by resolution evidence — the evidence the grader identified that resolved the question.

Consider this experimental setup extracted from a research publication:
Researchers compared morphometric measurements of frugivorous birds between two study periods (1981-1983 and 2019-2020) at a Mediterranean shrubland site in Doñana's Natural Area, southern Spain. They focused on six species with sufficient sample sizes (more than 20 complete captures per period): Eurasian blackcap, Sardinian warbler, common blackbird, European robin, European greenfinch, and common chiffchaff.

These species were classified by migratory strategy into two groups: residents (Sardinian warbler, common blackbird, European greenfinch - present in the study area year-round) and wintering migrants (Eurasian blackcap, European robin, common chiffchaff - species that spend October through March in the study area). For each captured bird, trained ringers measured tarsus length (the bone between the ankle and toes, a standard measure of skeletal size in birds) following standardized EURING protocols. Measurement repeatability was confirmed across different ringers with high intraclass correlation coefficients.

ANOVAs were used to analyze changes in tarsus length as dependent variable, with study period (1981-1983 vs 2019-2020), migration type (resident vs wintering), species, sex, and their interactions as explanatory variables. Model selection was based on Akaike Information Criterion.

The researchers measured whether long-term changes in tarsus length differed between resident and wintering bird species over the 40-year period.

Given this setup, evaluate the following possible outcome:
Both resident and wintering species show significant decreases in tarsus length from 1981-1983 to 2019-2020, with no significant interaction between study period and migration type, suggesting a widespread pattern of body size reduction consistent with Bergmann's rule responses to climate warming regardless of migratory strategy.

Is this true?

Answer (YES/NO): NO